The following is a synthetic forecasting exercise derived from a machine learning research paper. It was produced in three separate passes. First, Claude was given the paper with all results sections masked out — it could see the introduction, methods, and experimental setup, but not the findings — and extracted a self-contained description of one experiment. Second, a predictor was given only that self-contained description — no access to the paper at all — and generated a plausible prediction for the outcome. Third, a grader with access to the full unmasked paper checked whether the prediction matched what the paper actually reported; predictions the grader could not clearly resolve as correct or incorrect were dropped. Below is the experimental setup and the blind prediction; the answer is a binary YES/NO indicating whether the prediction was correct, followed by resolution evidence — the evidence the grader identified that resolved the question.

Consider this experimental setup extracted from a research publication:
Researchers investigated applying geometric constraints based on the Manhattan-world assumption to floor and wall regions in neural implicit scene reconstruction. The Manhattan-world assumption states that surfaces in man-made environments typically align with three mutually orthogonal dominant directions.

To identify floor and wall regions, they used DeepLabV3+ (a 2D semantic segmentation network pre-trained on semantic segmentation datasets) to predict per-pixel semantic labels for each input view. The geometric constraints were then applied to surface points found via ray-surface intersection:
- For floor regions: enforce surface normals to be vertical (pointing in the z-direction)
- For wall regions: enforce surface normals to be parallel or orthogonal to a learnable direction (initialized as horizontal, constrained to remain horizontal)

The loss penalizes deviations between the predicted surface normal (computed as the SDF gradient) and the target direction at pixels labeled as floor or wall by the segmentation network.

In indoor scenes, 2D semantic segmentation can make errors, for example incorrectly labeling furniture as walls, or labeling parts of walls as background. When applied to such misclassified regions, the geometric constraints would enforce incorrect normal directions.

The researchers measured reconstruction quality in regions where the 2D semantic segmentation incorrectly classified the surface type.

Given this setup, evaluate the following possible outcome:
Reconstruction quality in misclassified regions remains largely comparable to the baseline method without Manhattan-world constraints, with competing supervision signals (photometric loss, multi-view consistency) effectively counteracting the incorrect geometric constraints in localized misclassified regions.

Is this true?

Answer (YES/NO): NO